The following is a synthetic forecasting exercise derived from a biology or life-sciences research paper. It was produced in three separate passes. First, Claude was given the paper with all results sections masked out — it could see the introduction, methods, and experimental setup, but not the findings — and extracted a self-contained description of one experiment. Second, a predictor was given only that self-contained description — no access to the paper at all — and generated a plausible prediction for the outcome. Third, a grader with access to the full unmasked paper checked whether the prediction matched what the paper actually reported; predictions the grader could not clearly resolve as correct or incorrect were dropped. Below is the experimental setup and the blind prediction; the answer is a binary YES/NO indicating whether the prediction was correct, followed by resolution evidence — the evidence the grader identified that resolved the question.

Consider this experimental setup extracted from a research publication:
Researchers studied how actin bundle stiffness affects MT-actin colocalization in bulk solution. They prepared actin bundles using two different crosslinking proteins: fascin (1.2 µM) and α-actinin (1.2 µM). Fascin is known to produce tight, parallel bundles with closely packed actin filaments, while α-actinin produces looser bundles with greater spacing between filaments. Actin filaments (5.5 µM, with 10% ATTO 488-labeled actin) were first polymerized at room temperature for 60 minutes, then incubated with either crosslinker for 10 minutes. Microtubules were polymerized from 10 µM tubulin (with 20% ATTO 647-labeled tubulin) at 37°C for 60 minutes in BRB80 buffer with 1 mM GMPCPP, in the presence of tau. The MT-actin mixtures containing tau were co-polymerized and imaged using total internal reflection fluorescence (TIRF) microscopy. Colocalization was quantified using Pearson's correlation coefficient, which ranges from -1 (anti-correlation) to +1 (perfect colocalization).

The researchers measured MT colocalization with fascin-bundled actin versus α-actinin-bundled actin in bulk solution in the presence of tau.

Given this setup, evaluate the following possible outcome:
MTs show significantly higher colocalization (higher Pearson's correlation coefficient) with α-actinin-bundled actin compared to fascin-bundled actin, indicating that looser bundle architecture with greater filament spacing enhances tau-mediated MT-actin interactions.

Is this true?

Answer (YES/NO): NO